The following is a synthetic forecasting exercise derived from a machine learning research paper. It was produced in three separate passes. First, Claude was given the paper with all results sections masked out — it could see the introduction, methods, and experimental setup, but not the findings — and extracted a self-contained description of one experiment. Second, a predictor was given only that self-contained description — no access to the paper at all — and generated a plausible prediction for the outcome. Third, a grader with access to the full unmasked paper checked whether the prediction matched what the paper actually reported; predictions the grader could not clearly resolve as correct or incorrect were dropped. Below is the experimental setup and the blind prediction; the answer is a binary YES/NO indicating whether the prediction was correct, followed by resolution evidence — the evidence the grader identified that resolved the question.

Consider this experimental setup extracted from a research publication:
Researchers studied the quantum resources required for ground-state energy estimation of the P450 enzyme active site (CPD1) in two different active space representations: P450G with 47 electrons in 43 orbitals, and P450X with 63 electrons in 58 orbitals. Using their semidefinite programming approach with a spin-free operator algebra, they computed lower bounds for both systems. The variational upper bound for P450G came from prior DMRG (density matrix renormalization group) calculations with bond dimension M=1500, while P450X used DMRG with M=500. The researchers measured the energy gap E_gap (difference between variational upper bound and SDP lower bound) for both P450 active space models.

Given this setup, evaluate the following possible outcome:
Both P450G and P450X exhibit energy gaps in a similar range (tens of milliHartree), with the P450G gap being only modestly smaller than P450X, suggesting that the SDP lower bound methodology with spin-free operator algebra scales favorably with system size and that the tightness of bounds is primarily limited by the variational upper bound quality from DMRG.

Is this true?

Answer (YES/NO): NO